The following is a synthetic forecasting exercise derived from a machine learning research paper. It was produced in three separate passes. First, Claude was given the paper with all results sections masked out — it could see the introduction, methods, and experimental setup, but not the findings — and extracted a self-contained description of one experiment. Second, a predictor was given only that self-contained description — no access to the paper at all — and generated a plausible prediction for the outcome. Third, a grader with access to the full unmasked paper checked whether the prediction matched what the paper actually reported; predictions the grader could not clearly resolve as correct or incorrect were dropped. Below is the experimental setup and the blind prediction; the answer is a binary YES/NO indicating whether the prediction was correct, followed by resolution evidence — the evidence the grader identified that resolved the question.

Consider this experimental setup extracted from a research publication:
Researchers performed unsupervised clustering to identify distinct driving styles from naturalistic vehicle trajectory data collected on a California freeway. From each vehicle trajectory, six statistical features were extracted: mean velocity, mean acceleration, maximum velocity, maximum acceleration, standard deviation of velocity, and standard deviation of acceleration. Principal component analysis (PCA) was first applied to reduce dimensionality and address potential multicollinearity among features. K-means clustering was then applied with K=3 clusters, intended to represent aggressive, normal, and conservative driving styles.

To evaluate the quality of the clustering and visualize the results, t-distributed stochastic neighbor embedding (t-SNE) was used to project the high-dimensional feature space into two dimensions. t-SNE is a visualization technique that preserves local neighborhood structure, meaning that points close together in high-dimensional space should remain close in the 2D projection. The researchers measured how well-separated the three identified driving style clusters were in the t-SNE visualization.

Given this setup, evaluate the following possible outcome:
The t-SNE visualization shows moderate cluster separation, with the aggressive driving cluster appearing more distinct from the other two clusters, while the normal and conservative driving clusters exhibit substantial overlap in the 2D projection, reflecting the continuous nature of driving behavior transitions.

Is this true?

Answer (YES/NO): NO